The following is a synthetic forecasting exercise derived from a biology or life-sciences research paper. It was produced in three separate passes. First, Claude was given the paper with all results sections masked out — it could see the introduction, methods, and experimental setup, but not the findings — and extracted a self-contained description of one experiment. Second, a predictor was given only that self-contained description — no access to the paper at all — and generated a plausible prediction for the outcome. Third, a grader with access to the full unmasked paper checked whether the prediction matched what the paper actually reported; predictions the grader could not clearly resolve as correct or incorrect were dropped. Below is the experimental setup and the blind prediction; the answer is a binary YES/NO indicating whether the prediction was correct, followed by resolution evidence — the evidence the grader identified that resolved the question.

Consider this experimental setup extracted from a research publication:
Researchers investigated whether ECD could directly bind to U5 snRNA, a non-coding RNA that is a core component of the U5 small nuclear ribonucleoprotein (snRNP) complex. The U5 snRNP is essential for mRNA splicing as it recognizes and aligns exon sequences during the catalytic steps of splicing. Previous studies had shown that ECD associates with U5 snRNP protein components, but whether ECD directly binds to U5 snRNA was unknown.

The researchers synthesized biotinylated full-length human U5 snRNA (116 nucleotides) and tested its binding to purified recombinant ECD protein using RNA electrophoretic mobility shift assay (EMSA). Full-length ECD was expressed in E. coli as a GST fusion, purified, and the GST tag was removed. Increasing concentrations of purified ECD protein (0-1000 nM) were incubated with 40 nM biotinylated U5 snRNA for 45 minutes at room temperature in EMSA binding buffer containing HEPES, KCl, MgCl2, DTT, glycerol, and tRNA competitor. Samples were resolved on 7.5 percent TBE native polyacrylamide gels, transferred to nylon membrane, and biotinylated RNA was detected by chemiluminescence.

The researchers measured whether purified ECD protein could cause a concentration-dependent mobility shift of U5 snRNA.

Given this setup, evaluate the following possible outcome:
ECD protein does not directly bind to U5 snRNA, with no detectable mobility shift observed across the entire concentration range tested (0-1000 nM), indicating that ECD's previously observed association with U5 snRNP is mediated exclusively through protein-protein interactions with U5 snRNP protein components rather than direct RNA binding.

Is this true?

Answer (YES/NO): NO